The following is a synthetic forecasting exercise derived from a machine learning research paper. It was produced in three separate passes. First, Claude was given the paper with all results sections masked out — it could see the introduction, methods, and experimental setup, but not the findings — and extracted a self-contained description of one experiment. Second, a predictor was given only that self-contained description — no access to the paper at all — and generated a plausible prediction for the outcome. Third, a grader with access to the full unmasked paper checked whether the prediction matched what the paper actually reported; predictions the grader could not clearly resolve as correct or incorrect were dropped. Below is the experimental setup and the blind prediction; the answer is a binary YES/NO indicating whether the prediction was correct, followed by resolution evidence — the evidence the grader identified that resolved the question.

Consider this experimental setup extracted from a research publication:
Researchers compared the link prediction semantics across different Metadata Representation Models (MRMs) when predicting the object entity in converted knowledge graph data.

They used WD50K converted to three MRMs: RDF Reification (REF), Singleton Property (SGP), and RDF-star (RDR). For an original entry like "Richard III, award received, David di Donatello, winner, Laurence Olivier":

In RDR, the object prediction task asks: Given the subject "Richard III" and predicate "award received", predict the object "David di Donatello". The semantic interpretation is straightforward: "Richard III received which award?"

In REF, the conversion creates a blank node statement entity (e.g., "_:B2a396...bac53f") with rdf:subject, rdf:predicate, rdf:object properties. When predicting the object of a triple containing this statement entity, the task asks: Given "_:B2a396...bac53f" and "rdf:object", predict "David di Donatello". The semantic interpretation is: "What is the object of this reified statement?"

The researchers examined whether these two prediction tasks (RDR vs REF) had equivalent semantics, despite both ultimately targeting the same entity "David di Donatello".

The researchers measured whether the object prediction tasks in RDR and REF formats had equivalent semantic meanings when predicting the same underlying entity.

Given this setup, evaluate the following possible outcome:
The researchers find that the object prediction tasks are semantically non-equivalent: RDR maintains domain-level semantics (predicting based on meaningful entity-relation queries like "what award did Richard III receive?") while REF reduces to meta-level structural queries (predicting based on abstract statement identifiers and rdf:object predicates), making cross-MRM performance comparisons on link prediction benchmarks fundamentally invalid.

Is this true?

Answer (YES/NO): YES